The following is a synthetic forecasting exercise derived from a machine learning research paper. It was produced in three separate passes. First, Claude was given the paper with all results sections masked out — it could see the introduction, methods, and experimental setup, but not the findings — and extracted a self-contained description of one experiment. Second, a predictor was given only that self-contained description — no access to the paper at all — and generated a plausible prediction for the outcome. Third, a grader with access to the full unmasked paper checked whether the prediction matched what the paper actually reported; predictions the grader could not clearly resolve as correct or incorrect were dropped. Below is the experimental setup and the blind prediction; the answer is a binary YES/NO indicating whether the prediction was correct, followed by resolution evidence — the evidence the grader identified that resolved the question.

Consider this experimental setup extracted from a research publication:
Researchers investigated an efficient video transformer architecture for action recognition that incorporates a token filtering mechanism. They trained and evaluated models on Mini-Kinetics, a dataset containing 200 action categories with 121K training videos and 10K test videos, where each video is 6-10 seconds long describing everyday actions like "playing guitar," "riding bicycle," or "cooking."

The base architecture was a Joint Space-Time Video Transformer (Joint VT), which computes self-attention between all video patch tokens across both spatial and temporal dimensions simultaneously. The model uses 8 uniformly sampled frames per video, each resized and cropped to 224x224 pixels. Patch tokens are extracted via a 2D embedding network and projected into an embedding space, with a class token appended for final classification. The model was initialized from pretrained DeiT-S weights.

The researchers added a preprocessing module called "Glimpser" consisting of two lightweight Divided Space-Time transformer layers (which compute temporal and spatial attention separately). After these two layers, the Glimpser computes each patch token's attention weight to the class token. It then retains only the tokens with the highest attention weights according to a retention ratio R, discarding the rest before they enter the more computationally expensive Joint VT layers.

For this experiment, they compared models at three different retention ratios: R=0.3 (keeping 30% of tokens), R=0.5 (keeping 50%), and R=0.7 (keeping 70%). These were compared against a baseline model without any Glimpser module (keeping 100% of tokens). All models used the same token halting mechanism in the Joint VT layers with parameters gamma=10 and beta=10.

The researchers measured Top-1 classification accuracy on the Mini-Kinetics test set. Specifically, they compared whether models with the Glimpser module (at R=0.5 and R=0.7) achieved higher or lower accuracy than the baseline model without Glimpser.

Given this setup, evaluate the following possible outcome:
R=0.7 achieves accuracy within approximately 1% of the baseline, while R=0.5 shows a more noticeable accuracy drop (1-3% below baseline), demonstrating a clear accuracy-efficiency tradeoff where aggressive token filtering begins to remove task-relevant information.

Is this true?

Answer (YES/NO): NO